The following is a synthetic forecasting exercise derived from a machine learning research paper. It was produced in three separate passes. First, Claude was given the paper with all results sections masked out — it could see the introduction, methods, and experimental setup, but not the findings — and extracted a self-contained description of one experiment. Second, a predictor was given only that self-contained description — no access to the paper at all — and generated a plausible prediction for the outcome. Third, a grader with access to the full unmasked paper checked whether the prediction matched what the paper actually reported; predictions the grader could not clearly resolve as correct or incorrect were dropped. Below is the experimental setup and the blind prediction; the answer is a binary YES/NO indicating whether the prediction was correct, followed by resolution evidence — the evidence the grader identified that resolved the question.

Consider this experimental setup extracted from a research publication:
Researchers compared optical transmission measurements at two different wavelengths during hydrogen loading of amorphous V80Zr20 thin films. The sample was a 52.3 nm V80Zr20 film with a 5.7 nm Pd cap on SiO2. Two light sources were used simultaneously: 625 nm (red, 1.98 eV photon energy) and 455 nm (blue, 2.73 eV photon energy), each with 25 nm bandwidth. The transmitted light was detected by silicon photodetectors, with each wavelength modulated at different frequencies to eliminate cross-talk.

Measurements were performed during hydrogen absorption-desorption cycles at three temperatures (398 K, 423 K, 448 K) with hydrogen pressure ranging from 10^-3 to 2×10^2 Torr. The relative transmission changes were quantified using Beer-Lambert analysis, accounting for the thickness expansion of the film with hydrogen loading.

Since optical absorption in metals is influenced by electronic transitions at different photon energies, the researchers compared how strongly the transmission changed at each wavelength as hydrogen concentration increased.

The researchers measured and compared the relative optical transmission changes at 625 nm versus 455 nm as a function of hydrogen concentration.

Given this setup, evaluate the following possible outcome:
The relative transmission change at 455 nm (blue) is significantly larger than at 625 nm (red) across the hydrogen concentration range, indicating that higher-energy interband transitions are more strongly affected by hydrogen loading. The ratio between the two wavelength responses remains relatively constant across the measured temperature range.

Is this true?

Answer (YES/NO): NO